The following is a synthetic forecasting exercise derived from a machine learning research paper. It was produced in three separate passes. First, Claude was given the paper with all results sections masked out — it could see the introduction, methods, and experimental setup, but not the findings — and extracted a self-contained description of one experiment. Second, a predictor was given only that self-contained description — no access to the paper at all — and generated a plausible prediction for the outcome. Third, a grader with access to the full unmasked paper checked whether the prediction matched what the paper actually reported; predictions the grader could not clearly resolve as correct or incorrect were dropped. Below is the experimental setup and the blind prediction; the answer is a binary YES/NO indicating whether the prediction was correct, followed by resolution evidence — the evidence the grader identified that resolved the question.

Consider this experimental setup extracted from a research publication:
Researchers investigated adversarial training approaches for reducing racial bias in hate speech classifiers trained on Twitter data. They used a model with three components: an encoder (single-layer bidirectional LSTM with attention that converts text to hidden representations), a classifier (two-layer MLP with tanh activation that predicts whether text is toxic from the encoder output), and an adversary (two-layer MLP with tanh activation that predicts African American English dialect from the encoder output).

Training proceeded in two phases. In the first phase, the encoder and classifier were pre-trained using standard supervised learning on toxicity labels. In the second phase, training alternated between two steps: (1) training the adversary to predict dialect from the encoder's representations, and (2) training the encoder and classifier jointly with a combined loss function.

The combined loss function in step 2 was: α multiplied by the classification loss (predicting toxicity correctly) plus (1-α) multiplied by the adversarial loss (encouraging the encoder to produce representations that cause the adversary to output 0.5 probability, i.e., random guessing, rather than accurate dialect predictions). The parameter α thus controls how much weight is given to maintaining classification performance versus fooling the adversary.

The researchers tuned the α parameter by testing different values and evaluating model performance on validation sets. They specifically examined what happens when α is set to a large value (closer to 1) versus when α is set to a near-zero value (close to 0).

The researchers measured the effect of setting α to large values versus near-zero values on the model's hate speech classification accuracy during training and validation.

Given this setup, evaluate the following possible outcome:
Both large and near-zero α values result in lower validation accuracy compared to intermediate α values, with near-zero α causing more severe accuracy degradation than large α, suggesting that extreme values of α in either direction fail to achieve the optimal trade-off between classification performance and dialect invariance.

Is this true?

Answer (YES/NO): NO